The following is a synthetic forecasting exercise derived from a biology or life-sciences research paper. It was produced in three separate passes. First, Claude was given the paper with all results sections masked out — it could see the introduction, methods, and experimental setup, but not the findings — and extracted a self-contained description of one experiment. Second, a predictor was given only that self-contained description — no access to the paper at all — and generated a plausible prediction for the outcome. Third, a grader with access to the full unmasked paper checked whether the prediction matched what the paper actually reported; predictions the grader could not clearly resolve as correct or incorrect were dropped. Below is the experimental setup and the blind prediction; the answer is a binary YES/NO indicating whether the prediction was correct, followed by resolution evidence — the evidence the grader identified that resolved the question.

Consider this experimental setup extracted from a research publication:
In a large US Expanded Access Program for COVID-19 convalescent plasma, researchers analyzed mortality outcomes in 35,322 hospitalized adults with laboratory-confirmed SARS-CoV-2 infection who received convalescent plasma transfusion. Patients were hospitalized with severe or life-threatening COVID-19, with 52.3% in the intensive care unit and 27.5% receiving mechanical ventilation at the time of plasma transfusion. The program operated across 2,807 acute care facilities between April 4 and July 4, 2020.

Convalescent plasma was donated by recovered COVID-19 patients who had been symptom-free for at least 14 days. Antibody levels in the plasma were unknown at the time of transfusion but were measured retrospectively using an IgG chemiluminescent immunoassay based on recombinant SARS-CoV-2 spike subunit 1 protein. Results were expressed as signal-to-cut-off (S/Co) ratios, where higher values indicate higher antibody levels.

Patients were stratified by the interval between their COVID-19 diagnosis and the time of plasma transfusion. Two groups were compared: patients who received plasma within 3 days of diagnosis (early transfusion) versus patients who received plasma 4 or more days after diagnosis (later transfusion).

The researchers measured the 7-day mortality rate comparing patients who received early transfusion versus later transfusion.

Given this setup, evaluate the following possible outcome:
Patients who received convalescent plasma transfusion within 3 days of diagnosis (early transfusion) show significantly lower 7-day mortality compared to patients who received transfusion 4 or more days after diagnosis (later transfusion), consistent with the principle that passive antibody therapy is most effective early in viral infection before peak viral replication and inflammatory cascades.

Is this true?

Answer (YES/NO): YES